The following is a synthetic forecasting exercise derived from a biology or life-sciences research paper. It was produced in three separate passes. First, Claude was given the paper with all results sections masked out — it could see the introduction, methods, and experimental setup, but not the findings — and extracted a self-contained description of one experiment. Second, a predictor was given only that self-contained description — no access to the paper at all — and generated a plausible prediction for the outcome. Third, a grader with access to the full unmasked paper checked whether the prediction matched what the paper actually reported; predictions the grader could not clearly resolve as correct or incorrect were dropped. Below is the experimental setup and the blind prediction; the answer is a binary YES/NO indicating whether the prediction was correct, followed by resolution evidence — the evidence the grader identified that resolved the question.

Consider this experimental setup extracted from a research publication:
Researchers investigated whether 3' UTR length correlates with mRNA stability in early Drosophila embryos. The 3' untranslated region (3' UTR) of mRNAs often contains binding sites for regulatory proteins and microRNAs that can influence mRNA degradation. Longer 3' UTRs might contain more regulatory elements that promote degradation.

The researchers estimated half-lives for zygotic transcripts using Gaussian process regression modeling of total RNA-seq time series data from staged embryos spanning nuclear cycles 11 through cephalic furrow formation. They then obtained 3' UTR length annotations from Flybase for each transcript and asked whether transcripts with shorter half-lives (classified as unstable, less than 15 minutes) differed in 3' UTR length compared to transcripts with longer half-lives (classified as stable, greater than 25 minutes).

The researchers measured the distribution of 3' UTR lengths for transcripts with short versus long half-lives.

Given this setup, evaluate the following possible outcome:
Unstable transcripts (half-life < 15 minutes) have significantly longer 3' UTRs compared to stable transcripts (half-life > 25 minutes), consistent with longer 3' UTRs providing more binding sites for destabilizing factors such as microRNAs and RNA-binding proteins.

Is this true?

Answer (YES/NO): NO